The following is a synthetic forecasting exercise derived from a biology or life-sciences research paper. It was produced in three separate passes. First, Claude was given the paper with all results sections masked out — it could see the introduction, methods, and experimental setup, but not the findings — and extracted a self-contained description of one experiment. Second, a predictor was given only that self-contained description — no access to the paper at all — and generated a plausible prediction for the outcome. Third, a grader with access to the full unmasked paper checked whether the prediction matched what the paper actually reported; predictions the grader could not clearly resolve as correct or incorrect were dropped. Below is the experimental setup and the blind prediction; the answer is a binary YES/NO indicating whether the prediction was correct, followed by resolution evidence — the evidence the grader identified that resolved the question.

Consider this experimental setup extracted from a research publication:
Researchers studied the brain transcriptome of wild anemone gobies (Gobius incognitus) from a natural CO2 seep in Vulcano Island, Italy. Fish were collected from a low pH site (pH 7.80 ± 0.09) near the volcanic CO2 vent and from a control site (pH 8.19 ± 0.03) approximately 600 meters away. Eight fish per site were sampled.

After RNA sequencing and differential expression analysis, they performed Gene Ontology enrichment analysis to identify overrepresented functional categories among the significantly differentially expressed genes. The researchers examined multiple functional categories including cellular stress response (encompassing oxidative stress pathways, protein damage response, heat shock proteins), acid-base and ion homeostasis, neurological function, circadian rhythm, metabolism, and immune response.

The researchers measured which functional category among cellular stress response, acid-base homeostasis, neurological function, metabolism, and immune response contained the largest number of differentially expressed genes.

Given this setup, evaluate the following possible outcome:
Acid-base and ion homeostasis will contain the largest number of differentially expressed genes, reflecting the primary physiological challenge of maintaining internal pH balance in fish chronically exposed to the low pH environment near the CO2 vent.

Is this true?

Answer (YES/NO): NO